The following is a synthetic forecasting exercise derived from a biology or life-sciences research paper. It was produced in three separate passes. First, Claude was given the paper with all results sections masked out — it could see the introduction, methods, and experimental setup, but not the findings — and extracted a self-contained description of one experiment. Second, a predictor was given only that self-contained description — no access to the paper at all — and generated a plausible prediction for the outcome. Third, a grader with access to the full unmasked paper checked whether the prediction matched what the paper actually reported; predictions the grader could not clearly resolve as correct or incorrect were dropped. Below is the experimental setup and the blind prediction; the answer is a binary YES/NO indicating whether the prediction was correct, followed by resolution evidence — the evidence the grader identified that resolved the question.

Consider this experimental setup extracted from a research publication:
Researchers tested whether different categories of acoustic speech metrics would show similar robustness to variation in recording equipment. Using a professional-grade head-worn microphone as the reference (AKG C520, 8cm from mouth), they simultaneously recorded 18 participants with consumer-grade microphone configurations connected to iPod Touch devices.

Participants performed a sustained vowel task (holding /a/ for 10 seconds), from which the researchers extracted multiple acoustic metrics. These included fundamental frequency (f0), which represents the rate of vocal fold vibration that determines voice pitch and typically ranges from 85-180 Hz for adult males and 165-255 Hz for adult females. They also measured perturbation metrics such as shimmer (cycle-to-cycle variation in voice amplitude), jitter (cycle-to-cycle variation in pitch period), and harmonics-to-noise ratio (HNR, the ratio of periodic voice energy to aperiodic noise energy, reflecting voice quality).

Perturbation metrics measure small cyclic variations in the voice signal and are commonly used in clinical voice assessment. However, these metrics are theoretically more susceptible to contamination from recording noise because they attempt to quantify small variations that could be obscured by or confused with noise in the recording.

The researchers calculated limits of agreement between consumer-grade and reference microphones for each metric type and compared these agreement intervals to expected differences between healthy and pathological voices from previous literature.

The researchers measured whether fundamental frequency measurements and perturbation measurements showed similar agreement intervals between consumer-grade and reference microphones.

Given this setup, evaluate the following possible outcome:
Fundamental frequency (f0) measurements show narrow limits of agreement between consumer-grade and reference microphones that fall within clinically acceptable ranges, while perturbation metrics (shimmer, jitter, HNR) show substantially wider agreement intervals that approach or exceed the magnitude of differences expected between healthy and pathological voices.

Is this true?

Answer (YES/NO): YES